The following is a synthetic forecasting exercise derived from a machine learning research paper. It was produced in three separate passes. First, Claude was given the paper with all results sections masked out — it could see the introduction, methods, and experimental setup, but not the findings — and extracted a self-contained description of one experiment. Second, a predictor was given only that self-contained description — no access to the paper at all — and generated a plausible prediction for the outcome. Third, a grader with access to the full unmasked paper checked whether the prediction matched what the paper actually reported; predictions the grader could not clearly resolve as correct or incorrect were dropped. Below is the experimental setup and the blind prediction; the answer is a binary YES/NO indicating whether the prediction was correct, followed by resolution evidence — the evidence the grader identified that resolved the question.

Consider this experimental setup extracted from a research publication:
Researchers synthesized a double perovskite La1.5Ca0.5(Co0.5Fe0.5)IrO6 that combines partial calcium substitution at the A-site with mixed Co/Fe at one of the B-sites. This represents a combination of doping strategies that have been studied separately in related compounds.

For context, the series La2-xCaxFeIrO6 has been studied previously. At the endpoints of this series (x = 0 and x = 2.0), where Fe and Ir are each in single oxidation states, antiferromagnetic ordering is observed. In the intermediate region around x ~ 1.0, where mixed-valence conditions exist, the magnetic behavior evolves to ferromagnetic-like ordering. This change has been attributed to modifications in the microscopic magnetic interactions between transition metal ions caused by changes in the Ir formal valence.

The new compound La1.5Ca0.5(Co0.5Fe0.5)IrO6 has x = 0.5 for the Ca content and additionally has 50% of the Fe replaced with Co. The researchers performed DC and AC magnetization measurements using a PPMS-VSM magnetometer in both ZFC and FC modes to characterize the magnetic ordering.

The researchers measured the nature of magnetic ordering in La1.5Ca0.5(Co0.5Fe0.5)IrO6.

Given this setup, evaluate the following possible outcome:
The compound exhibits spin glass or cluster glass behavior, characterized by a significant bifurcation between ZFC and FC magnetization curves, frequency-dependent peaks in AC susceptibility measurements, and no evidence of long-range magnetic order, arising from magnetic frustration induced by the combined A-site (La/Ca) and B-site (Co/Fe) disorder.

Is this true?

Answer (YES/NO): NO